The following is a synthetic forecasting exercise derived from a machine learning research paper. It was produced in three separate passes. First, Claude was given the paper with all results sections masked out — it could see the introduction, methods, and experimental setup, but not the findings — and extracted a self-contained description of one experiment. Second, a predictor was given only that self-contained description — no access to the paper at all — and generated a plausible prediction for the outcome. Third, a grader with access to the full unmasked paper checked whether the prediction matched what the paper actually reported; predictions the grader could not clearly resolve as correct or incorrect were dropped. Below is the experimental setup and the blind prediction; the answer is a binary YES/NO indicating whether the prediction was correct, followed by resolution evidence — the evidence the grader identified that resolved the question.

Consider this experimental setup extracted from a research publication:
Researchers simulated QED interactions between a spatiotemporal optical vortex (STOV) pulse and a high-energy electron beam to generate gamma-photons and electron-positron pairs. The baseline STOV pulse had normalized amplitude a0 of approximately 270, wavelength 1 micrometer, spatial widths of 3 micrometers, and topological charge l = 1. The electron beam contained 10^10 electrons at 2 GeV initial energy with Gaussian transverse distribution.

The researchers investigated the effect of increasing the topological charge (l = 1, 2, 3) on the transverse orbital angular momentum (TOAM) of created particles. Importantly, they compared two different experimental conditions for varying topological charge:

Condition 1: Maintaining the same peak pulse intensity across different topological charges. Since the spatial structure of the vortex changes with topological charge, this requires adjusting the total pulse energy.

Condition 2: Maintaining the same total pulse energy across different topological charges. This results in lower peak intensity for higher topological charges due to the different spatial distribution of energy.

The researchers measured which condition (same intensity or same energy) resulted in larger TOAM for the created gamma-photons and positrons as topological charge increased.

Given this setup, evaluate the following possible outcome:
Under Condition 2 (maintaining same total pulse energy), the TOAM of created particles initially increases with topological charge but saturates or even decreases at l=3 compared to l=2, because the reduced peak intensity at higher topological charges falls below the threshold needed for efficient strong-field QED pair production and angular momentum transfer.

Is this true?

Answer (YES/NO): NO